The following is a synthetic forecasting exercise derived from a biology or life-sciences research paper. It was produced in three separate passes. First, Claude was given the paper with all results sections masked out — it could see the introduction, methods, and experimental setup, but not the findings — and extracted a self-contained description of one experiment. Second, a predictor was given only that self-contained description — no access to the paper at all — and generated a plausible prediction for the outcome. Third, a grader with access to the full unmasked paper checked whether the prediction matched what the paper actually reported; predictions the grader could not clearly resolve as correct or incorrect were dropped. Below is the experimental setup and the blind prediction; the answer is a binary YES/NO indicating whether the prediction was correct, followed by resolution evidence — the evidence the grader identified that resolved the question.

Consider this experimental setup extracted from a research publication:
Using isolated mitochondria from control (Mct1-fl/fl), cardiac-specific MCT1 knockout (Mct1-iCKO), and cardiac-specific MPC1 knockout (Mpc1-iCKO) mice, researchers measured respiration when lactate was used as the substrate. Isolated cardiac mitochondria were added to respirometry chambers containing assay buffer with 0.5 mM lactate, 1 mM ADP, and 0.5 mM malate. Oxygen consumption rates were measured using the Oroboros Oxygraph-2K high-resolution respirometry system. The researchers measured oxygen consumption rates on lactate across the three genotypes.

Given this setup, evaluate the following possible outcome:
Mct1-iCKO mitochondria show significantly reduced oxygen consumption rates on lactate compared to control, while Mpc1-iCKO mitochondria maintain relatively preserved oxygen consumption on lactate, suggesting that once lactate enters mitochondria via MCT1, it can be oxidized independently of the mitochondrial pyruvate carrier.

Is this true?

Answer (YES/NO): YES